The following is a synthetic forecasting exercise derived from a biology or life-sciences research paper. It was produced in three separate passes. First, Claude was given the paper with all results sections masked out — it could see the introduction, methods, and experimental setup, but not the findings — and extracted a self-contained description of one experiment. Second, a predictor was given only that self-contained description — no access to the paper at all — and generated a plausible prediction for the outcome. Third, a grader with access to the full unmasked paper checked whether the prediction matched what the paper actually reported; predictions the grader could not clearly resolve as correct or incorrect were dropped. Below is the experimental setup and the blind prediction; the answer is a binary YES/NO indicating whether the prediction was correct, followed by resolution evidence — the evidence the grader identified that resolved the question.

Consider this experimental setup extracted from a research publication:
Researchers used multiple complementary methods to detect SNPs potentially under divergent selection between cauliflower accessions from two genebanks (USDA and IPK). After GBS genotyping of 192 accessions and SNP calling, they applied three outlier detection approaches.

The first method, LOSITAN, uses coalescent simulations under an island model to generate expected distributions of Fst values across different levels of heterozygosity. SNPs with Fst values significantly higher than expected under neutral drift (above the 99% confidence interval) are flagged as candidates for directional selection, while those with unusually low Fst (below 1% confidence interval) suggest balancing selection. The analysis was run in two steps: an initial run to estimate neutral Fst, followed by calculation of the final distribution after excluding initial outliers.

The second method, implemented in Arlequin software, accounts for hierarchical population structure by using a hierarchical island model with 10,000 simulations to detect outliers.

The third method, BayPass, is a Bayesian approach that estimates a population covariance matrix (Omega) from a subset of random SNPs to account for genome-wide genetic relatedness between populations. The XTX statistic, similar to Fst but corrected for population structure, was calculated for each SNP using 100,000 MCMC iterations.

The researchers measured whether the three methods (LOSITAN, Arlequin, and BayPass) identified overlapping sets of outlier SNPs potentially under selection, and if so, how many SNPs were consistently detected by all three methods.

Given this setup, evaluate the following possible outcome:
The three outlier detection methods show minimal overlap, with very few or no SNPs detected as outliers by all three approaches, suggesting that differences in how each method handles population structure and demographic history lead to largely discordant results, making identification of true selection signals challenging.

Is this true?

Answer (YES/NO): YES